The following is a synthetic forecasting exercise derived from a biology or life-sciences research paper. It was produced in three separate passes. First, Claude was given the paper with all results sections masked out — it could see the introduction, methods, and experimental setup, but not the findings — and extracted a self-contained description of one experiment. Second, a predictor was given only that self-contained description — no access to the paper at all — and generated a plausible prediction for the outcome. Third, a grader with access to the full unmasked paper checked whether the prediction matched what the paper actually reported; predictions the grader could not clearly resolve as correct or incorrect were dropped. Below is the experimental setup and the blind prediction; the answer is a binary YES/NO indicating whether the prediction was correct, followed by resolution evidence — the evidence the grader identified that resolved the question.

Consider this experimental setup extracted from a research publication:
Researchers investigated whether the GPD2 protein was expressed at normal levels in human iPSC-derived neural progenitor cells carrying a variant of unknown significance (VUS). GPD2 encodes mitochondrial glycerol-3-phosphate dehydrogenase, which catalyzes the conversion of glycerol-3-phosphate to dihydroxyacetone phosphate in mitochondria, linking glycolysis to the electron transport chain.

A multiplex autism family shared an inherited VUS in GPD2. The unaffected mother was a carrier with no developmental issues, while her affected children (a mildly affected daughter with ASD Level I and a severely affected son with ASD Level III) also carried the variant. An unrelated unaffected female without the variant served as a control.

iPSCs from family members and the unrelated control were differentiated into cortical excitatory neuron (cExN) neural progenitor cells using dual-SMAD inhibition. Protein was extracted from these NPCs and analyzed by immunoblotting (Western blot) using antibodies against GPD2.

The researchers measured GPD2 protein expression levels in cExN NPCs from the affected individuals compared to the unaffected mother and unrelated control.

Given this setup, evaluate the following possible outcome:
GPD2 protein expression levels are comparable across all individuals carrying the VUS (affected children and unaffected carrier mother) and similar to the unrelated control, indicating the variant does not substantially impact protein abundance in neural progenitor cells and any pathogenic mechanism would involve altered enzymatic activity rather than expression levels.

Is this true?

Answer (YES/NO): YES